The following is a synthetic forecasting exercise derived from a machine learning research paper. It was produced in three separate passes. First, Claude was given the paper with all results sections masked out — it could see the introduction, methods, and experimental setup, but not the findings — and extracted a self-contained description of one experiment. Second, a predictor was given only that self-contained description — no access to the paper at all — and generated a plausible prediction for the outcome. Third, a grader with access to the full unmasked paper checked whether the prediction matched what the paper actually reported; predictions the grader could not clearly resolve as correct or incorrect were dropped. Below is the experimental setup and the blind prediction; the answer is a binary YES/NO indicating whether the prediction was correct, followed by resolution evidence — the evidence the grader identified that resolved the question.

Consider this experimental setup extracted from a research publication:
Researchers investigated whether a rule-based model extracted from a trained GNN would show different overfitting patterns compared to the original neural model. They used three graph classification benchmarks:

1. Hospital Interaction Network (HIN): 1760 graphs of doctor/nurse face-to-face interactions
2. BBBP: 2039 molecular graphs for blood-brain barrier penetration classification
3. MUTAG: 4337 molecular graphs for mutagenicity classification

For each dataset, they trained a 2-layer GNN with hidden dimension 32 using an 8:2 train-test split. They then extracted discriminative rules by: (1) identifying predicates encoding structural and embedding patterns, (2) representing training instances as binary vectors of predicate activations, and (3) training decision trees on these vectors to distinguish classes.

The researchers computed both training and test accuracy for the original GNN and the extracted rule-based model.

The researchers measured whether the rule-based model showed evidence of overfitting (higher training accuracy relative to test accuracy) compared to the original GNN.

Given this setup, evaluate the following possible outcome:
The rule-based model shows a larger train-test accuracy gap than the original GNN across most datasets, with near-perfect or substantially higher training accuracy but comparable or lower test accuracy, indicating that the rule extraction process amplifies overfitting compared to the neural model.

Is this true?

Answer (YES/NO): NO